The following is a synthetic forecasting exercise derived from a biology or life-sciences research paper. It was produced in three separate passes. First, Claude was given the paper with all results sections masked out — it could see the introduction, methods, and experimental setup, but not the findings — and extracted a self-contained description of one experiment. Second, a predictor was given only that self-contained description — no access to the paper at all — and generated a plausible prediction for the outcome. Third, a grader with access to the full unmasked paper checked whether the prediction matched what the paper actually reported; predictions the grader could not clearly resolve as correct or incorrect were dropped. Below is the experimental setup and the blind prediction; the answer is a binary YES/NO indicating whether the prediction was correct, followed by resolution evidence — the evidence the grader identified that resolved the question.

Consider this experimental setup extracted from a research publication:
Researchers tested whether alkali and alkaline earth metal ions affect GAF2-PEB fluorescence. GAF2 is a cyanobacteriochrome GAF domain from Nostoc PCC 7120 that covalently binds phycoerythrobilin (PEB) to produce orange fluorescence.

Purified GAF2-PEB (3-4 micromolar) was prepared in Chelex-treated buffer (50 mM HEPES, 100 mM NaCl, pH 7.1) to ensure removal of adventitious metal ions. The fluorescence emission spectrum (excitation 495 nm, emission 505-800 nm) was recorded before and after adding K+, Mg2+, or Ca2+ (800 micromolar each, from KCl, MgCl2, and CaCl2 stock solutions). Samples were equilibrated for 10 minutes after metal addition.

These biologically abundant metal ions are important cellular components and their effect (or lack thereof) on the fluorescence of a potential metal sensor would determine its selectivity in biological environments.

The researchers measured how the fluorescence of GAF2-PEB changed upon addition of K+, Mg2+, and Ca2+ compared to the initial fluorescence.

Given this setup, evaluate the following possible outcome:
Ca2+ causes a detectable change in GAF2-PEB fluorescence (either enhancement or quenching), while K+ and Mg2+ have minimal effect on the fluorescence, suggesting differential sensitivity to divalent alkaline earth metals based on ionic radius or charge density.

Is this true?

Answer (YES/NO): NO